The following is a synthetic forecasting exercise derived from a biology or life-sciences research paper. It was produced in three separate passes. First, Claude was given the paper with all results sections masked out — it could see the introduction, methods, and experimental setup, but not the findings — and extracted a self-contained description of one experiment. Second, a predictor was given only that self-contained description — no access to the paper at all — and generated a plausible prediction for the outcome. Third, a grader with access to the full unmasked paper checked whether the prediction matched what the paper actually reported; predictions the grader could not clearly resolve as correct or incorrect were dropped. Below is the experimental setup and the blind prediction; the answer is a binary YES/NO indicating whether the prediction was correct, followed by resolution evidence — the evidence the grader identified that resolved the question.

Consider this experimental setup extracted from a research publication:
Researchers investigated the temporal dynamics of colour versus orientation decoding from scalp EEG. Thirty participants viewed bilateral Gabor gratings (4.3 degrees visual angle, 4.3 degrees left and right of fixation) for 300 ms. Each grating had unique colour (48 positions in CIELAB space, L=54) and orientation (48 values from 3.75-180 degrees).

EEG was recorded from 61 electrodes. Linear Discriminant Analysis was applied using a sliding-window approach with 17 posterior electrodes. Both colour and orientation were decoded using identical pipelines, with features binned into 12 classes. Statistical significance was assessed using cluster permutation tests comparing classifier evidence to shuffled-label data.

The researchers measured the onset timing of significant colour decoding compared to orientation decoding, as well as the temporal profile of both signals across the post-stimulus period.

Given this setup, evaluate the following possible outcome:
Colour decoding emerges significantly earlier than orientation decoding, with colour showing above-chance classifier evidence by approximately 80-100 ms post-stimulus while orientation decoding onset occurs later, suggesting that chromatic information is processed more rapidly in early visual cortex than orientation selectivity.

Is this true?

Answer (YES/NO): NO